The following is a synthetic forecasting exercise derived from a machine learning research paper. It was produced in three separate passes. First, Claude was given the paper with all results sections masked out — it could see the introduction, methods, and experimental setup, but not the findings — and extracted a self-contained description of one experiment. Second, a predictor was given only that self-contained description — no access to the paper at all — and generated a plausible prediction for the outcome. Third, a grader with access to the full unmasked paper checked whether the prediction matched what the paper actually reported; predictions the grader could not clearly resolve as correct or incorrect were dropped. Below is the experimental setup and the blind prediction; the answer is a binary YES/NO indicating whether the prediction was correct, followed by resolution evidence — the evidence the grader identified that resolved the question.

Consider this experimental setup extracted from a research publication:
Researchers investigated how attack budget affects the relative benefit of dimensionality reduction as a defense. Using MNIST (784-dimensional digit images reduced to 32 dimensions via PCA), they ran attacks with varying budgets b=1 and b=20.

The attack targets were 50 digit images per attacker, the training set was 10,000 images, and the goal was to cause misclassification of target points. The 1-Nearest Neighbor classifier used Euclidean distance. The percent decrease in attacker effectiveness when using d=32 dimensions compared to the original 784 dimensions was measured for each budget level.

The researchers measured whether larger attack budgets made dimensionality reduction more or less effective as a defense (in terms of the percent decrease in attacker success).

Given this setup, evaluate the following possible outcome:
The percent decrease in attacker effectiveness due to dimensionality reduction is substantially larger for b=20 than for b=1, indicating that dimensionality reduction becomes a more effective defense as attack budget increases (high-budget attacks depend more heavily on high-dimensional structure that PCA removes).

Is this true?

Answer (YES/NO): NO